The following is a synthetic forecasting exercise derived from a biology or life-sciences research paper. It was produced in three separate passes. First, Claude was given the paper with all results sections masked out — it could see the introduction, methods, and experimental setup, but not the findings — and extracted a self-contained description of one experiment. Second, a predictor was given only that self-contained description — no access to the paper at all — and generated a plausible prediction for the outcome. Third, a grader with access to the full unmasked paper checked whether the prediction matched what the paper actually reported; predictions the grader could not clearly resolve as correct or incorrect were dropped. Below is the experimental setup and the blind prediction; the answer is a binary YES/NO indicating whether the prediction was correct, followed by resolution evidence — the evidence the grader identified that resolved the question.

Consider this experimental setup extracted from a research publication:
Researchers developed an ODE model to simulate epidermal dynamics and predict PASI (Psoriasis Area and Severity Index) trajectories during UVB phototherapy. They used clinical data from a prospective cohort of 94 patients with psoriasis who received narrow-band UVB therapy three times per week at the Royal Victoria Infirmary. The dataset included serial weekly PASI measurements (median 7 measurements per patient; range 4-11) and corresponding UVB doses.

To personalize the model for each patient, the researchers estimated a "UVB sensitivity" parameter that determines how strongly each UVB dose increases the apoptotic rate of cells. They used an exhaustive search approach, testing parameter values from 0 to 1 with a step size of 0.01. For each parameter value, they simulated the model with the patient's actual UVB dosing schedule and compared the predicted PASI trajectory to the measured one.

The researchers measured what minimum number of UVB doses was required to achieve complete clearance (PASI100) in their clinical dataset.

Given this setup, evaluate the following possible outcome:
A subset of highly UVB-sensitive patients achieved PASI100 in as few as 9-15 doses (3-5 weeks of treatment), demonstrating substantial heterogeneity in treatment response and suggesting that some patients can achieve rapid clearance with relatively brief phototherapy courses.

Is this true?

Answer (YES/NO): NO